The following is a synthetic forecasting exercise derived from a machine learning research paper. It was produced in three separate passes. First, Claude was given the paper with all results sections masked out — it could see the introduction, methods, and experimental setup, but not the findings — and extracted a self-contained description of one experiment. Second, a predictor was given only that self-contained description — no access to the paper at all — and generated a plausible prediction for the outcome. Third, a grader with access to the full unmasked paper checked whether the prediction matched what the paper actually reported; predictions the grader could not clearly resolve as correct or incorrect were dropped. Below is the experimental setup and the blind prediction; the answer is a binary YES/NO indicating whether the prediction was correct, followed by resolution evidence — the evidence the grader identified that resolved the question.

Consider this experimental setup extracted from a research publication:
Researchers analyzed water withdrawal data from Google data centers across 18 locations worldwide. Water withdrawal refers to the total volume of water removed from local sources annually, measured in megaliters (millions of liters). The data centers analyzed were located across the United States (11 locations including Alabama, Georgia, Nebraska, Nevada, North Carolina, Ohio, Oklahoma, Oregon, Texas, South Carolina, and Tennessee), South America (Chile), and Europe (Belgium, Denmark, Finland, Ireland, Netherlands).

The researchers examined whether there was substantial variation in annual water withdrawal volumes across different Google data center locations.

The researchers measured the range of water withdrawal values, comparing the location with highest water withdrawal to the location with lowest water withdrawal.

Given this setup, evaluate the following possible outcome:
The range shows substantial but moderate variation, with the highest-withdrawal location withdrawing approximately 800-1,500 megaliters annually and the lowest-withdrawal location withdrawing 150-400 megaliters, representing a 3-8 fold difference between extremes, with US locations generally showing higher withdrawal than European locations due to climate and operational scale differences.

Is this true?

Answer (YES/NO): NO